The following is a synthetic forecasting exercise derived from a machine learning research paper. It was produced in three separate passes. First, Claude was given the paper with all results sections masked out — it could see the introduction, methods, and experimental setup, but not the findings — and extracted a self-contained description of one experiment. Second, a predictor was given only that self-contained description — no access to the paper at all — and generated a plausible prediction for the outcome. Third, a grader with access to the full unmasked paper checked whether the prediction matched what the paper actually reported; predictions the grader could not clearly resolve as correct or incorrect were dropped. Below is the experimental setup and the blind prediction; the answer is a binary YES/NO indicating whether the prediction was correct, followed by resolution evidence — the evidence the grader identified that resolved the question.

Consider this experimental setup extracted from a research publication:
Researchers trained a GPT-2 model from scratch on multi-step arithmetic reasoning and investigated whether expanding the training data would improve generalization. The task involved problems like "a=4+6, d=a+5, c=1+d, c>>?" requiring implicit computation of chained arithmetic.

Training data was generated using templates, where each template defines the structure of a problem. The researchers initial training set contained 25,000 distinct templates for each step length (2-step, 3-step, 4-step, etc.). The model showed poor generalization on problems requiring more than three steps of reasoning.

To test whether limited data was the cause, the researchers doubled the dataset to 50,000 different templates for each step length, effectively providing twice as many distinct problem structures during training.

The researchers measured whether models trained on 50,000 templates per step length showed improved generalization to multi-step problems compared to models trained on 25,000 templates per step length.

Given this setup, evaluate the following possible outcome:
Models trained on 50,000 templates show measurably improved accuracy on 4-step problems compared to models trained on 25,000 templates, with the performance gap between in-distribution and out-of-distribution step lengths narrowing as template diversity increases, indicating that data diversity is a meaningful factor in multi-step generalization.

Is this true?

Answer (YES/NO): NO